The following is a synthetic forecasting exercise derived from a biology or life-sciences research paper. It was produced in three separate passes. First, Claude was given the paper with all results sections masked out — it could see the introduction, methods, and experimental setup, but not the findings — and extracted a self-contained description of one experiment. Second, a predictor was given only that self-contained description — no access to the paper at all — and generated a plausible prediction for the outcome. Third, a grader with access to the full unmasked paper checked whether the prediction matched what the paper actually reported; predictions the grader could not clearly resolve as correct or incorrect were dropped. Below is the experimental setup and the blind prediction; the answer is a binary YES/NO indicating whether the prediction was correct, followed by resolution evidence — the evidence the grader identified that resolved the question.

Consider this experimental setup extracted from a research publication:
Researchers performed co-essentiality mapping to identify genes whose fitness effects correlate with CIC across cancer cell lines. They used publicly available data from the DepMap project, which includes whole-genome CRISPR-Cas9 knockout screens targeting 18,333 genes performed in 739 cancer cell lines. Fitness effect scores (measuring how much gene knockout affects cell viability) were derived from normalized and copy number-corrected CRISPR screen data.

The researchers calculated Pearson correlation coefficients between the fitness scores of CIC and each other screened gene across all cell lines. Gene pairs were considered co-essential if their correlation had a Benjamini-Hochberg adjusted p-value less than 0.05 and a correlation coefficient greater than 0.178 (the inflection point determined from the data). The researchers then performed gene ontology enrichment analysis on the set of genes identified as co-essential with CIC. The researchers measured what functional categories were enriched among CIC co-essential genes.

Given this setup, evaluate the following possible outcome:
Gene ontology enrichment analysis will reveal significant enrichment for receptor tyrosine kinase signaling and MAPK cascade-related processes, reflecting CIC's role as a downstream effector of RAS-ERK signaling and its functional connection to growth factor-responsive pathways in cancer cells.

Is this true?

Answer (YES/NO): YES